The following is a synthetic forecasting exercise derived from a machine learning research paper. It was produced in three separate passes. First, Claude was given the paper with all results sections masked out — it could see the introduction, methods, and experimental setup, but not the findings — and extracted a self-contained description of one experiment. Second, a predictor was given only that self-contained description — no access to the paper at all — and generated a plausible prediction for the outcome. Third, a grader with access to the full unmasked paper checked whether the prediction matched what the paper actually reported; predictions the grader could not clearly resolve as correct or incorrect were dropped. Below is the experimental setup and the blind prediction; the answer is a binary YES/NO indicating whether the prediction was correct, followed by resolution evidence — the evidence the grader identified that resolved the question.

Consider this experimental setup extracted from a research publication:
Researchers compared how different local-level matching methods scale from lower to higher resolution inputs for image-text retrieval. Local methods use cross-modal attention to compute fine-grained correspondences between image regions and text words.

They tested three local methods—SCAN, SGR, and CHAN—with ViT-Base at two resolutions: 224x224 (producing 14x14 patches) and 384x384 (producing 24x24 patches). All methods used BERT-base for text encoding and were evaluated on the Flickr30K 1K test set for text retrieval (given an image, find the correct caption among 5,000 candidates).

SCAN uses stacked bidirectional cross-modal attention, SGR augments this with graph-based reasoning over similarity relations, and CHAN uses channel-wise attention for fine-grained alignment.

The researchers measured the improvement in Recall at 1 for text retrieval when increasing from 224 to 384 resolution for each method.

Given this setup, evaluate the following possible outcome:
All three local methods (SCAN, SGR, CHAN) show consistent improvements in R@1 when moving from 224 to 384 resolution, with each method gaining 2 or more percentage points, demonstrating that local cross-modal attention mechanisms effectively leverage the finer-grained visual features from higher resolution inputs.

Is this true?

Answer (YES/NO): YES